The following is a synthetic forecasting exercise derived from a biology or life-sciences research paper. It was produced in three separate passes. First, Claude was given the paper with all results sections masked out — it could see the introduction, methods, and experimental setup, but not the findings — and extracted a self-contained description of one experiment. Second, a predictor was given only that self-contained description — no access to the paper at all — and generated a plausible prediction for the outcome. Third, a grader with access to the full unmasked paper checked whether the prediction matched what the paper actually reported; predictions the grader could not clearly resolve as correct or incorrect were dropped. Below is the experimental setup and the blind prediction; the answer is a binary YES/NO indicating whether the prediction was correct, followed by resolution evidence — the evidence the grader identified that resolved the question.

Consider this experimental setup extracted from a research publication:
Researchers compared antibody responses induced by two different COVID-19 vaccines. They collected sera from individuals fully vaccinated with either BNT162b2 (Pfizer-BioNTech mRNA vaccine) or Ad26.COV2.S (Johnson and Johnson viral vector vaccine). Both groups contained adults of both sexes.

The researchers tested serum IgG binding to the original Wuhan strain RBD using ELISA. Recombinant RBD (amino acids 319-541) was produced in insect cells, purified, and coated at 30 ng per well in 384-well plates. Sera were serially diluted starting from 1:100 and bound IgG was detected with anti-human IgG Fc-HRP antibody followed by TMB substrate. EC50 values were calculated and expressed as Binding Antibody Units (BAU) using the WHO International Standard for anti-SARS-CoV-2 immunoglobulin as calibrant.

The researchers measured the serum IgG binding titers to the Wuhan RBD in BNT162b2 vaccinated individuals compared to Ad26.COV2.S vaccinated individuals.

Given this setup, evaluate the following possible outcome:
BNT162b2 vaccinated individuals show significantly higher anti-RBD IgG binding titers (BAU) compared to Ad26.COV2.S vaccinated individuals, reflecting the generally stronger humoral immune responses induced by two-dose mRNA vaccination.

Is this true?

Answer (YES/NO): YES